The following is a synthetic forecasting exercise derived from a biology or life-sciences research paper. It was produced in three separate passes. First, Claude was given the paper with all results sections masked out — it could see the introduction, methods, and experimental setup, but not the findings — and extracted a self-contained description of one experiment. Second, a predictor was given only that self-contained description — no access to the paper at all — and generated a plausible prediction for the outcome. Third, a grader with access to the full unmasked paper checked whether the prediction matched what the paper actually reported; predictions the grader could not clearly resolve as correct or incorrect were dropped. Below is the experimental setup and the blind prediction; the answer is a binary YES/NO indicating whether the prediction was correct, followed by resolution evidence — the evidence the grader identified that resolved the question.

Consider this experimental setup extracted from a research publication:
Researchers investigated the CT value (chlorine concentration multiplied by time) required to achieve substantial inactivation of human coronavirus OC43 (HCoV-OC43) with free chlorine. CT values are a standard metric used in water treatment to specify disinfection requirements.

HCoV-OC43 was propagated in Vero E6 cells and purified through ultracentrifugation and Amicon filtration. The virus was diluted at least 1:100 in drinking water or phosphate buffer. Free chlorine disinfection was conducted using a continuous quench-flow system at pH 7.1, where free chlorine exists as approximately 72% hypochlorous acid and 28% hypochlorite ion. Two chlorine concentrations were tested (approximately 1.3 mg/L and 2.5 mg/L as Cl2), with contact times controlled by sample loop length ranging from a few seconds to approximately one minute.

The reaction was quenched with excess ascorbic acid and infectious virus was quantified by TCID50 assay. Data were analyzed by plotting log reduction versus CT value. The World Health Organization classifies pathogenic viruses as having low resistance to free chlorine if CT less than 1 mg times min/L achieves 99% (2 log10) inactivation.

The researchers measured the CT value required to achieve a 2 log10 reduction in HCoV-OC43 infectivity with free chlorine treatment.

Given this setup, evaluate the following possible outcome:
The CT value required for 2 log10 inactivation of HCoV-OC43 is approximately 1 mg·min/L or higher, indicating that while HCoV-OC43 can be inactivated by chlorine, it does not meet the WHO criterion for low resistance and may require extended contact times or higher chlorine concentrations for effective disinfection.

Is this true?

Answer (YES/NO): NO